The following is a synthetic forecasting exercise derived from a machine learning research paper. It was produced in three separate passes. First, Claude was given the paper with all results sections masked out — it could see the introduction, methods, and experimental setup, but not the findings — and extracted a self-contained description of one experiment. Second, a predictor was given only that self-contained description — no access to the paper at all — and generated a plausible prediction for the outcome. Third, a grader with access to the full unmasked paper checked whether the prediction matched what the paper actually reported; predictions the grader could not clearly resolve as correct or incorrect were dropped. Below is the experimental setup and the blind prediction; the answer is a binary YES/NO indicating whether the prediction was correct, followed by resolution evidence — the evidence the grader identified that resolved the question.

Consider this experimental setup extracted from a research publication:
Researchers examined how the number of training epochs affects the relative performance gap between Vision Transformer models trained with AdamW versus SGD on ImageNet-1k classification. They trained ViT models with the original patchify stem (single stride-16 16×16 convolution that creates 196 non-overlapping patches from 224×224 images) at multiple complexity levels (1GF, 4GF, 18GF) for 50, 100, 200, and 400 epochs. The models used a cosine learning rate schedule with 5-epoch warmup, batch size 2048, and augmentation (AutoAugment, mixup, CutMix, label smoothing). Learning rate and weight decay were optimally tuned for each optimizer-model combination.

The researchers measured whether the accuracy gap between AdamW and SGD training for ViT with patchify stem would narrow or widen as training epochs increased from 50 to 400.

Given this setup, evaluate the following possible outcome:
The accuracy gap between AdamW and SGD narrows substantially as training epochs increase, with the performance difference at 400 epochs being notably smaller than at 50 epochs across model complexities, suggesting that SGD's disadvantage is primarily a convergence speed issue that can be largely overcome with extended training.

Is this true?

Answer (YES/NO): NO